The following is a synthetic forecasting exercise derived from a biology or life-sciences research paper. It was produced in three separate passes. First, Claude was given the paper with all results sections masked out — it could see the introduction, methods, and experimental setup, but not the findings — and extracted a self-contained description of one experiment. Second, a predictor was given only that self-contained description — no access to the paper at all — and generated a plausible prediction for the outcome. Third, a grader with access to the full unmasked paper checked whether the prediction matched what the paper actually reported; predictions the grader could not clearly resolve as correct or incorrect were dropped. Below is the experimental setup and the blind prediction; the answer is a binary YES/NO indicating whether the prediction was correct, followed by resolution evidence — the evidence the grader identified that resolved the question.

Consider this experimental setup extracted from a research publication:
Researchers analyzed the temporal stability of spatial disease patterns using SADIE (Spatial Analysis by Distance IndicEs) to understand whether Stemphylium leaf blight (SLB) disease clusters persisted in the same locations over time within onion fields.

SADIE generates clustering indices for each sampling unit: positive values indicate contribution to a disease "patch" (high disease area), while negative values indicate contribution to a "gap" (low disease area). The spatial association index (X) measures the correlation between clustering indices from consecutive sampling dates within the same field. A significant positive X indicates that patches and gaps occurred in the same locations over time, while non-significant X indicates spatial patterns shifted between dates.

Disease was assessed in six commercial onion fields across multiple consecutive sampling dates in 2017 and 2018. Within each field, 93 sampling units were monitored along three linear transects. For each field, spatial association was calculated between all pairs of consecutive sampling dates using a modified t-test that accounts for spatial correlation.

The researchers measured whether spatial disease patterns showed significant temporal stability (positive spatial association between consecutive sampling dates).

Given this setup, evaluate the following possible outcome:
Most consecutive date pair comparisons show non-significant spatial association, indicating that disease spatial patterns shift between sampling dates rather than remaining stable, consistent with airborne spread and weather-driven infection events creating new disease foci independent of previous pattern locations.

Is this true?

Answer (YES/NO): YES